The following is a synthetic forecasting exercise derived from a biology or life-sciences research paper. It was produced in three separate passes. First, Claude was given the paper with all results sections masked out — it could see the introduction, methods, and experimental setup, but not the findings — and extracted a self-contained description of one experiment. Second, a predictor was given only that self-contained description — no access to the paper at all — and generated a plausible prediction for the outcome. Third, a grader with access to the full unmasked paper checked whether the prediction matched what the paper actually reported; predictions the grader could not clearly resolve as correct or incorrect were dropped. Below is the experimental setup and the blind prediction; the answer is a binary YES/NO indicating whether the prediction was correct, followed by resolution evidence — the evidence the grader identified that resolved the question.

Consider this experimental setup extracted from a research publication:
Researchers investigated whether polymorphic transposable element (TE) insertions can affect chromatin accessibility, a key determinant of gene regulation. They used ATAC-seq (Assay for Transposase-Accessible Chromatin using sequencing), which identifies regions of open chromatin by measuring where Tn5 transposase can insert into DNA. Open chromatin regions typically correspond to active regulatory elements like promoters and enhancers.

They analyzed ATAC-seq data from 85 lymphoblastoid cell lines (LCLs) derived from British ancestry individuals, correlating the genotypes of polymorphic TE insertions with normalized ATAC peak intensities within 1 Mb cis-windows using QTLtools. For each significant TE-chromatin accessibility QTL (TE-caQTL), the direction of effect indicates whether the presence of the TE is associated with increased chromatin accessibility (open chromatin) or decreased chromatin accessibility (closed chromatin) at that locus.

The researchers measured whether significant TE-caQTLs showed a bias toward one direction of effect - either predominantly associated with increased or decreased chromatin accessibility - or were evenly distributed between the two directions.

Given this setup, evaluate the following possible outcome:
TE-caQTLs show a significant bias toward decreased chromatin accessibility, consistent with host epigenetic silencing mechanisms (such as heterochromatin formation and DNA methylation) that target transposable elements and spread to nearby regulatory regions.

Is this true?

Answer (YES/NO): YES